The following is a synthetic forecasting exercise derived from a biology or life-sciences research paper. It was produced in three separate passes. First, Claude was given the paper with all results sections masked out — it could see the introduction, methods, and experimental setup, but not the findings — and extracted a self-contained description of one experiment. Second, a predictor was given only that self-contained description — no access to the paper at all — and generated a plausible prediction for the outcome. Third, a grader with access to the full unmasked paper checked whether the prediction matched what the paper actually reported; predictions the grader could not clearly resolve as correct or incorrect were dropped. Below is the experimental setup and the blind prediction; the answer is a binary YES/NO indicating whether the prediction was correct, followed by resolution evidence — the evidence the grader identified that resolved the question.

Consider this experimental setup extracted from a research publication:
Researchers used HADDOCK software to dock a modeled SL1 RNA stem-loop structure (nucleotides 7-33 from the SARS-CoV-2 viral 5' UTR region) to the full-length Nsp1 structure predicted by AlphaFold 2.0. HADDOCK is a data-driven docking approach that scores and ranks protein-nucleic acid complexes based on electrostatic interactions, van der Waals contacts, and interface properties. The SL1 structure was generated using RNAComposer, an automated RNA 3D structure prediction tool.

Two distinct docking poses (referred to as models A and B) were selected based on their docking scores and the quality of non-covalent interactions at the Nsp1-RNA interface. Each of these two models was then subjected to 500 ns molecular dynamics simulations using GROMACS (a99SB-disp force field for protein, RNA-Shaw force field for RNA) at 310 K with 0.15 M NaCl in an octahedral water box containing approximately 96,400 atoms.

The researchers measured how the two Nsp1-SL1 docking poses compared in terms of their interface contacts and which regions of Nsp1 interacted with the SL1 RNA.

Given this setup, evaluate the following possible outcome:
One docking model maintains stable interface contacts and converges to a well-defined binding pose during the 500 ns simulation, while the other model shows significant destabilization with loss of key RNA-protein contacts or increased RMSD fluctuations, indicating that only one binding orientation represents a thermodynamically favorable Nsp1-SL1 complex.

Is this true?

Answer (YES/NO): NO